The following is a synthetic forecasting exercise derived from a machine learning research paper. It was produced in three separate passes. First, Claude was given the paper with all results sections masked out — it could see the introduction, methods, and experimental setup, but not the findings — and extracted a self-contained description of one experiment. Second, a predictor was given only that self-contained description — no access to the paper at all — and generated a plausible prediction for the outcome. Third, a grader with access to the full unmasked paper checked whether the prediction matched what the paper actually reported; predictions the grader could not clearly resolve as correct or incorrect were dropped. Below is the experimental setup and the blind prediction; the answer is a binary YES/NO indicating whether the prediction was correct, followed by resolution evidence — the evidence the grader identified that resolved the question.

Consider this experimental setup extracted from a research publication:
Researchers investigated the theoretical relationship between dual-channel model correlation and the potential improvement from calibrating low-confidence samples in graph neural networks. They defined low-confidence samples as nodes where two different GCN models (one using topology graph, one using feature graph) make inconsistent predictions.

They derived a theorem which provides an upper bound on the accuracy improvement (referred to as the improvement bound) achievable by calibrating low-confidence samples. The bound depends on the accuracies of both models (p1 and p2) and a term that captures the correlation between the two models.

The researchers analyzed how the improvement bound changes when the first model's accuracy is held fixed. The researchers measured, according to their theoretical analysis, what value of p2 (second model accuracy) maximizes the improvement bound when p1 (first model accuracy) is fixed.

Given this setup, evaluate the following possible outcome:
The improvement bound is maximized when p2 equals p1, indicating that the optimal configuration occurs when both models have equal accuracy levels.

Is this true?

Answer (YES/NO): YES